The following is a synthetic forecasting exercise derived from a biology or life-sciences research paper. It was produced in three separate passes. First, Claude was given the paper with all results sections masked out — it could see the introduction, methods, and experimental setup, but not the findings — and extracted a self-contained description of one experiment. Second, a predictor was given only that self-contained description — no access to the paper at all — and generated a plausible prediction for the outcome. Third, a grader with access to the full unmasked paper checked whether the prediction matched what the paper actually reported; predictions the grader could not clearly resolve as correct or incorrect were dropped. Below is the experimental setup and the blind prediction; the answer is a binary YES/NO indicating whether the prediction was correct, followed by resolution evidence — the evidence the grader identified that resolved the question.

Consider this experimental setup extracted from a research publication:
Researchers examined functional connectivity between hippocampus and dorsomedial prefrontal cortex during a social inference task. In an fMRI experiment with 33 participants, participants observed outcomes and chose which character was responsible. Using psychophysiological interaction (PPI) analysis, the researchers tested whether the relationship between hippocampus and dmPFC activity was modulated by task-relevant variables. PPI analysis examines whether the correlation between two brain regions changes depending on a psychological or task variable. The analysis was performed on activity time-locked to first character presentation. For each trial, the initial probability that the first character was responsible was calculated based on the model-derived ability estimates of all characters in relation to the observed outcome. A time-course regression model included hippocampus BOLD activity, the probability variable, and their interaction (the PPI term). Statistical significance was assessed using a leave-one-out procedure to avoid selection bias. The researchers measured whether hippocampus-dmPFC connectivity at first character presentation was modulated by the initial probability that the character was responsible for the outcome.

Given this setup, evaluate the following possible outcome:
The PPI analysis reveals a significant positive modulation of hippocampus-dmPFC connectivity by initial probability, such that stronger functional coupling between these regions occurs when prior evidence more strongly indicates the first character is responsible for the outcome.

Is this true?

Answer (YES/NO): YES